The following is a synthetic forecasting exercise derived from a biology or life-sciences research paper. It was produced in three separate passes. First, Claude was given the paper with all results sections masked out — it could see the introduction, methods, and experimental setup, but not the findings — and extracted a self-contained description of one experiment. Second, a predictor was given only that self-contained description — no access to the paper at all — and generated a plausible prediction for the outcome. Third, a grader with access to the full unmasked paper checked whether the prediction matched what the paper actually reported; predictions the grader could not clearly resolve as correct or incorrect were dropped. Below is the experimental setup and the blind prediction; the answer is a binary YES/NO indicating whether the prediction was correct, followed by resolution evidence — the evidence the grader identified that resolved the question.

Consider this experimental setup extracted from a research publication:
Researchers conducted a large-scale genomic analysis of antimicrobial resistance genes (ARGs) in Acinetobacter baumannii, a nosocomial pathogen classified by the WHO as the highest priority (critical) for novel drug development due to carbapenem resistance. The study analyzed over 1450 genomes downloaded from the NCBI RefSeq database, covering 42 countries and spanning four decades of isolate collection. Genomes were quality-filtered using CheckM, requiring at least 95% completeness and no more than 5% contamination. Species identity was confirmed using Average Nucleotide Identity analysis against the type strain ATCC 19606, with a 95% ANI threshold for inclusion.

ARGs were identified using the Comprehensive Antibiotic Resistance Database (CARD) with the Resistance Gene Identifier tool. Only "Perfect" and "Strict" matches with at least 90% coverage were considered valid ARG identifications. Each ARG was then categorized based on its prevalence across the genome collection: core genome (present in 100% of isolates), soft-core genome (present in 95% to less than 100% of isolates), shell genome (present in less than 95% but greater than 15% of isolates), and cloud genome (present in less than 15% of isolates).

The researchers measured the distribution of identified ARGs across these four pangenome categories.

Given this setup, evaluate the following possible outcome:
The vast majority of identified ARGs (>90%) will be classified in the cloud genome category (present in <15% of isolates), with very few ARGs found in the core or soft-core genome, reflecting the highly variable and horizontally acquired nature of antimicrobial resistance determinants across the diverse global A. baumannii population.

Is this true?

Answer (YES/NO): NO